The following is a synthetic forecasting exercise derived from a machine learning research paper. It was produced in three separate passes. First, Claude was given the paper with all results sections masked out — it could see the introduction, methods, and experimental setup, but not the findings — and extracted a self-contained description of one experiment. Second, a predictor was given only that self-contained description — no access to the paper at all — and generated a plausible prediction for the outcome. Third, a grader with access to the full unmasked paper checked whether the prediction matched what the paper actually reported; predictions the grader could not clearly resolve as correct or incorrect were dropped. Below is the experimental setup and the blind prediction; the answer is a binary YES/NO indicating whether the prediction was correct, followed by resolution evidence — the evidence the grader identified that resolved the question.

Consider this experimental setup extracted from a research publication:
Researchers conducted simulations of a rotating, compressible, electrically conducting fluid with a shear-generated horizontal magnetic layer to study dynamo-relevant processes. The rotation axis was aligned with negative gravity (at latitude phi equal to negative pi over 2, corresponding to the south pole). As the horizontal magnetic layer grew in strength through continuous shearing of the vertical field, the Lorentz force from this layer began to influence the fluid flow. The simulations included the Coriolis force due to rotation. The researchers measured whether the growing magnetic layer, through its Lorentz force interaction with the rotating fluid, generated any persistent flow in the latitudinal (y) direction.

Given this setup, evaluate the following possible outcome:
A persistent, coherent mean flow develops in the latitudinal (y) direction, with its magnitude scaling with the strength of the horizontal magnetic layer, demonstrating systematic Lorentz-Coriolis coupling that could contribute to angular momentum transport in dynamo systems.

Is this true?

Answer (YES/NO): NO